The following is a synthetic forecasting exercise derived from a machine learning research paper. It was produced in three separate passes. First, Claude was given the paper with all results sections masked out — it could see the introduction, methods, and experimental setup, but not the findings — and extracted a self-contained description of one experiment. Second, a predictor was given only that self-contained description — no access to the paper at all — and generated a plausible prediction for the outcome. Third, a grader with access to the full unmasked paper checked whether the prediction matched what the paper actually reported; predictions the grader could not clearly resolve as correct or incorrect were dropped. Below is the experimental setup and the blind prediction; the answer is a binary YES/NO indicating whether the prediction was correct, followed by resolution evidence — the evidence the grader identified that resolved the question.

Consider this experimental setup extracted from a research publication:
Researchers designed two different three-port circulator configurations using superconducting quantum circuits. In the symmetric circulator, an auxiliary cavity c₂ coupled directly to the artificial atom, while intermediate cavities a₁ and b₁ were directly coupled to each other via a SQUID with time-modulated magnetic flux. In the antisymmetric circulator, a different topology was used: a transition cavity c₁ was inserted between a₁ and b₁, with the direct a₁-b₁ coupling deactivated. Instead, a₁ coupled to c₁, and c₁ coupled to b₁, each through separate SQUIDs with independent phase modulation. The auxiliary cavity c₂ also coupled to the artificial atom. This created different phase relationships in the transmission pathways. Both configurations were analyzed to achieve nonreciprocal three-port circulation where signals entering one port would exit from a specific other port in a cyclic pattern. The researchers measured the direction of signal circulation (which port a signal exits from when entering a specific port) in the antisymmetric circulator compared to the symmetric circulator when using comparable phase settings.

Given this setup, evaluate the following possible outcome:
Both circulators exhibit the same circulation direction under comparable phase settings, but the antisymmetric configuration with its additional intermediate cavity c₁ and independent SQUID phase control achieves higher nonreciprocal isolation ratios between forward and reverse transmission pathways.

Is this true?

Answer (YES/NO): NO